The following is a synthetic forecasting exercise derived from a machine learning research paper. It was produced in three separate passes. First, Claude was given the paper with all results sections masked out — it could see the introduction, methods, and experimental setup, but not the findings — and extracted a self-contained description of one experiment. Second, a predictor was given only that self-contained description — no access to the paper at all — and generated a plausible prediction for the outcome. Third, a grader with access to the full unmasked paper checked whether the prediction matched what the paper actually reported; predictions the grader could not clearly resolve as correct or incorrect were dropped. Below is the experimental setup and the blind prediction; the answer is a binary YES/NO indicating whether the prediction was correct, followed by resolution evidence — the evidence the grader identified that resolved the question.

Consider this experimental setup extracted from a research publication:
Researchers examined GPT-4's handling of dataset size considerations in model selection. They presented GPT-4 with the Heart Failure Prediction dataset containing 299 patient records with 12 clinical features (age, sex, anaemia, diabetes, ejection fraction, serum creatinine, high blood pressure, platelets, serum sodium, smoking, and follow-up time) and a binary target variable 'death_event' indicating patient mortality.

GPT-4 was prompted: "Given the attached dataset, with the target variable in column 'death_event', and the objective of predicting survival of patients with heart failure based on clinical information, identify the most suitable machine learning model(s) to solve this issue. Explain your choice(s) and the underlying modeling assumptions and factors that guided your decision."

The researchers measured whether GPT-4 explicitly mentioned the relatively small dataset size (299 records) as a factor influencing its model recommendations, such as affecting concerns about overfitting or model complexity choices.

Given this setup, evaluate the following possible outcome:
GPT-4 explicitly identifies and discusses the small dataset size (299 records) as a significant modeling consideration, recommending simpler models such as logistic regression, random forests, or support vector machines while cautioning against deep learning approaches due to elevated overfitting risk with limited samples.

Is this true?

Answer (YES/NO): NO